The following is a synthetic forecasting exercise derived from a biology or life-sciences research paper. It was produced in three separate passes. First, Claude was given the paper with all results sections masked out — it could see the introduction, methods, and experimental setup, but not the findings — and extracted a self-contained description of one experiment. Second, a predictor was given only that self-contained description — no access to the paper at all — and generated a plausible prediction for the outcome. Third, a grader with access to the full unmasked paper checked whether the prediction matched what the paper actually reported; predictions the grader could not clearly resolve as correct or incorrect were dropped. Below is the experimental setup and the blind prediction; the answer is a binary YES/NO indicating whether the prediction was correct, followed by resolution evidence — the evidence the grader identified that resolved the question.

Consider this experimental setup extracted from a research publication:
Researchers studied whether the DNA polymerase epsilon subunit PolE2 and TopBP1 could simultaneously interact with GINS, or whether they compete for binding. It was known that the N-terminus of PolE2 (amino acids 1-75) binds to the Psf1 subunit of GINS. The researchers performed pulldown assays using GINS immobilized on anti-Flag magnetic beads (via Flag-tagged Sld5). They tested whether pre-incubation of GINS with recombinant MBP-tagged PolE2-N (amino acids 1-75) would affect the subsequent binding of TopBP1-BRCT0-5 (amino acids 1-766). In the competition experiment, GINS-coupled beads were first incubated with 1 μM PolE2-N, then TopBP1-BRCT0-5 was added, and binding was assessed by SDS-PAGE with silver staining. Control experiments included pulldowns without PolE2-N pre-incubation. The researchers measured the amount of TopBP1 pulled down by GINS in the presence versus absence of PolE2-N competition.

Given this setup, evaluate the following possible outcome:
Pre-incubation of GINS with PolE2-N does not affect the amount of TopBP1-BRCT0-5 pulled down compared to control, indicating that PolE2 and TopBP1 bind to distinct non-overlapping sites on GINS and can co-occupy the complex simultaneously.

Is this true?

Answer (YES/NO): YES